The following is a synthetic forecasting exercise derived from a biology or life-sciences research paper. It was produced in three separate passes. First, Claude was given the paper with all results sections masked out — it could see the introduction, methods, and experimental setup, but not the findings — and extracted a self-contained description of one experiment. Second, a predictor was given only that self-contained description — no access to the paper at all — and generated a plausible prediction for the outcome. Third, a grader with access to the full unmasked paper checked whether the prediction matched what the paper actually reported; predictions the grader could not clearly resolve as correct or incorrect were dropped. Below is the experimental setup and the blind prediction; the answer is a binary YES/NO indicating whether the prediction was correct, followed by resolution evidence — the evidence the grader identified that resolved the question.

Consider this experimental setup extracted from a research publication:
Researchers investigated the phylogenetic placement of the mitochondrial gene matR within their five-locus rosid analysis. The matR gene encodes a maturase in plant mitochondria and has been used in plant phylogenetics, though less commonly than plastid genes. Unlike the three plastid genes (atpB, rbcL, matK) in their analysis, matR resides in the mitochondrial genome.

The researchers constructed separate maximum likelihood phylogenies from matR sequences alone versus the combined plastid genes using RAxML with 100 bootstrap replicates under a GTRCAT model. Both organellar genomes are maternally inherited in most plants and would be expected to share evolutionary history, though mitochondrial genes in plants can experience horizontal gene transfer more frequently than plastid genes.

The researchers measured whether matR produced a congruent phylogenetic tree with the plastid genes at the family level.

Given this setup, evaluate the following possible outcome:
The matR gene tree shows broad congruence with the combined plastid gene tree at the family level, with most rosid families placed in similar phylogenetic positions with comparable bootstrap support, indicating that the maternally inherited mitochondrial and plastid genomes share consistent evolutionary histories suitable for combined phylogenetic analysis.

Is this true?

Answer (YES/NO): NO